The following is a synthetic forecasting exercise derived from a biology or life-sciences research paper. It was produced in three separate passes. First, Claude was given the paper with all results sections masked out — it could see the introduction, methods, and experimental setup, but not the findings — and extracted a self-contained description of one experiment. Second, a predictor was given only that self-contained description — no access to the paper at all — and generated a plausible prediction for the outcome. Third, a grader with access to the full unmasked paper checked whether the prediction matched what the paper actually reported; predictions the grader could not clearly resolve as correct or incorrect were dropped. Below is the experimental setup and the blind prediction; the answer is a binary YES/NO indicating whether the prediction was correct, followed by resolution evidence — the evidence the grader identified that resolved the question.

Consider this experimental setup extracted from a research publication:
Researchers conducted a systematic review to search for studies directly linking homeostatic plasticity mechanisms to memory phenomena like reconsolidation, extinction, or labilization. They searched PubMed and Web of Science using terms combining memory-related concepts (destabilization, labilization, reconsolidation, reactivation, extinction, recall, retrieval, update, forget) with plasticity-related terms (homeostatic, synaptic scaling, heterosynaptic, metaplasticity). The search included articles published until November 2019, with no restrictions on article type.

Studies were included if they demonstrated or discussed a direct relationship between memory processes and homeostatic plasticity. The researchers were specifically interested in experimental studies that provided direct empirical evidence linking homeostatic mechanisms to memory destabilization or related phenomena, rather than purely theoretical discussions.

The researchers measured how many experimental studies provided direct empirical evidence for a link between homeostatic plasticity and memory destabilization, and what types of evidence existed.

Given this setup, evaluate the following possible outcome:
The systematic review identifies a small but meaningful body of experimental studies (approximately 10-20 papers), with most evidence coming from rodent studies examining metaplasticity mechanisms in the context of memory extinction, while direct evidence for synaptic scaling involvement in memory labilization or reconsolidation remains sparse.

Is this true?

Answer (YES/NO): NO